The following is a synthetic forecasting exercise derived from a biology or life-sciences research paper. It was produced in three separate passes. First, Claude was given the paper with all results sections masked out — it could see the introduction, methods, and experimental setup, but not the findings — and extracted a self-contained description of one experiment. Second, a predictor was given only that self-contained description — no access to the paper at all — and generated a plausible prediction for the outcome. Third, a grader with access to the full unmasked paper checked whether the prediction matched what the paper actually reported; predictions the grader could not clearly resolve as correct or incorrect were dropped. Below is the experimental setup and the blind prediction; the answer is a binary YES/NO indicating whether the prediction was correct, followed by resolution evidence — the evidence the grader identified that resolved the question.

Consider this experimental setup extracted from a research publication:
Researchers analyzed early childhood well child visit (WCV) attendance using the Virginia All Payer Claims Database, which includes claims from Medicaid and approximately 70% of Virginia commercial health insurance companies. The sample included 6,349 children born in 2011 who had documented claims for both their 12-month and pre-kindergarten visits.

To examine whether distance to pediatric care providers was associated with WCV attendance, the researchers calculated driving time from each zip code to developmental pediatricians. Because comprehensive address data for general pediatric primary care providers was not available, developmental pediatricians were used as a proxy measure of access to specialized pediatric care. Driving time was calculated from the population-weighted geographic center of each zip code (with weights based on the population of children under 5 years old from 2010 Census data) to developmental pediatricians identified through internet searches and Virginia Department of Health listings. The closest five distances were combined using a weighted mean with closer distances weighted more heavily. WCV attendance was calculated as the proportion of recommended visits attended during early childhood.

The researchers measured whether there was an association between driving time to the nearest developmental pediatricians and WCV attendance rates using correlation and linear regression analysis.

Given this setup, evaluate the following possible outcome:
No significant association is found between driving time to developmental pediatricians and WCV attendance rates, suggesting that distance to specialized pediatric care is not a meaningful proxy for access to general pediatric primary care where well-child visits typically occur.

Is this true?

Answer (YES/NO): YES